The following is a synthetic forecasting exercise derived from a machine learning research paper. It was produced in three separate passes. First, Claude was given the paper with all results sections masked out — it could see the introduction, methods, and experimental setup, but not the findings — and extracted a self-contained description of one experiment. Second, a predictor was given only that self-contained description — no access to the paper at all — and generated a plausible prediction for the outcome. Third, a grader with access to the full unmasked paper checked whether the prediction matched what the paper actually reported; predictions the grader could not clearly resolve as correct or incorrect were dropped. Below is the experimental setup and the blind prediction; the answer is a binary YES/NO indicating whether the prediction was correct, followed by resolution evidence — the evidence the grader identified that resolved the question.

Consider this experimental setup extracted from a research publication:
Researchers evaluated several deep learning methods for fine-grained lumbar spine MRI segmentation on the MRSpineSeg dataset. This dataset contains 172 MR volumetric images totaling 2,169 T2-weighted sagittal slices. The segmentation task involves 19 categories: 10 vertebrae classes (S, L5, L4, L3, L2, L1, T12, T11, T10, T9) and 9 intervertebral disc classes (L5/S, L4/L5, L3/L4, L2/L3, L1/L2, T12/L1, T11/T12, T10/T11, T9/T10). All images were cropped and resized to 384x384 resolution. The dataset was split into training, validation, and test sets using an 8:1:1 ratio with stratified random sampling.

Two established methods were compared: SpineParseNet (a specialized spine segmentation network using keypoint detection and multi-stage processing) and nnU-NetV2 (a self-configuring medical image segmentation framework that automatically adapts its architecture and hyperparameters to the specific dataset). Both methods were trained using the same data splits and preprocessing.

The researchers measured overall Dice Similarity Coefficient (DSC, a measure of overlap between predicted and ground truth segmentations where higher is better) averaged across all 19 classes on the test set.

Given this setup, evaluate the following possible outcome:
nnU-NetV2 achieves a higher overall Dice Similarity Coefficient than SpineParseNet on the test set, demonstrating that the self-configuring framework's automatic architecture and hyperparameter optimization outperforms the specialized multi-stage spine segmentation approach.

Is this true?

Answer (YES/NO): NO